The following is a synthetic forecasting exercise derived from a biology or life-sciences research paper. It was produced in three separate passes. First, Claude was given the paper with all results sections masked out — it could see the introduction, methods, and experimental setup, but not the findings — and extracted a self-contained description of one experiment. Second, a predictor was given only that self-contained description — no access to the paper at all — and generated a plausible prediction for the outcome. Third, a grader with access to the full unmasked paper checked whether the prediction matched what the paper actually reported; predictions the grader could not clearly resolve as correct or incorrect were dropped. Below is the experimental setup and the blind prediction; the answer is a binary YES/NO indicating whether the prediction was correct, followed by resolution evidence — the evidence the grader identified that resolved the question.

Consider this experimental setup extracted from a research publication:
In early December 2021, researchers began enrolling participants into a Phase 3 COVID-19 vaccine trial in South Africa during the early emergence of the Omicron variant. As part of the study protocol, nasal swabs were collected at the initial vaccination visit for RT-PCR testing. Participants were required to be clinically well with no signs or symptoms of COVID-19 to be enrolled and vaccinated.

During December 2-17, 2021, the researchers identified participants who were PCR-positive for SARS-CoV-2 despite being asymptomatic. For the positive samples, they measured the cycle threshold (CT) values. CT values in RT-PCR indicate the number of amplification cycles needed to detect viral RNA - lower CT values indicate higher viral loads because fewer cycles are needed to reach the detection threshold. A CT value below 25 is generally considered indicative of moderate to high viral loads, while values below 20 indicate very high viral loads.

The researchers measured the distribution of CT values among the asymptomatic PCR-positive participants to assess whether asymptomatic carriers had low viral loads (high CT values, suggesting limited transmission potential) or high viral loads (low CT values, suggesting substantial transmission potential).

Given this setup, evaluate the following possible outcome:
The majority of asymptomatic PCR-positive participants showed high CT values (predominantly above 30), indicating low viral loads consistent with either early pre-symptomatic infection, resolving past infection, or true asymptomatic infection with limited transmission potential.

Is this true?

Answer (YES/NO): NO